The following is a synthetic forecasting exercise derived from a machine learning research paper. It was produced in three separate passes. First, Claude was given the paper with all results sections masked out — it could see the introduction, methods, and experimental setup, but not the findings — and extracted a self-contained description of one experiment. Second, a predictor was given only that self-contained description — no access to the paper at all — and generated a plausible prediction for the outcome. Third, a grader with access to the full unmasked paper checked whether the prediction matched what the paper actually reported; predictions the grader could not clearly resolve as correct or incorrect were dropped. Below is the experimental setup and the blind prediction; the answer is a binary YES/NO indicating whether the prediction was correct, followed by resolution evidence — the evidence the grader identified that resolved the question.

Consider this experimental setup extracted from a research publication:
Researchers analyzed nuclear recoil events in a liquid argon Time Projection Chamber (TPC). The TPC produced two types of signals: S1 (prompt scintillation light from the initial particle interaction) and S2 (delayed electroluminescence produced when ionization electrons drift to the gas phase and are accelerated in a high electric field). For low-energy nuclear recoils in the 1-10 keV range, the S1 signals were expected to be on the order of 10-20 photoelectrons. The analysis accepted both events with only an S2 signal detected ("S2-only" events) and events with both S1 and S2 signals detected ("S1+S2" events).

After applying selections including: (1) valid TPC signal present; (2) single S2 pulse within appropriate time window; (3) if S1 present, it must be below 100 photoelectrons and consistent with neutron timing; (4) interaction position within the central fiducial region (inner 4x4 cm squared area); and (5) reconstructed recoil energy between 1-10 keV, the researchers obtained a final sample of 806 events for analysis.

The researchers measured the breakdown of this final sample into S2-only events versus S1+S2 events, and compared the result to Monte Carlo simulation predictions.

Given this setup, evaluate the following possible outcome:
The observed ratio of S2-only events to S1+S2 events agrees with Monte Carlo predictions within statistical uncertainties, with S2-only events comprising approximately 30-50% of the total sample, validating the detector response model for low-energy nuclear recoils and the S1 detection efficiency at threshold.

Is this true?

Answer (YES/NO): NO